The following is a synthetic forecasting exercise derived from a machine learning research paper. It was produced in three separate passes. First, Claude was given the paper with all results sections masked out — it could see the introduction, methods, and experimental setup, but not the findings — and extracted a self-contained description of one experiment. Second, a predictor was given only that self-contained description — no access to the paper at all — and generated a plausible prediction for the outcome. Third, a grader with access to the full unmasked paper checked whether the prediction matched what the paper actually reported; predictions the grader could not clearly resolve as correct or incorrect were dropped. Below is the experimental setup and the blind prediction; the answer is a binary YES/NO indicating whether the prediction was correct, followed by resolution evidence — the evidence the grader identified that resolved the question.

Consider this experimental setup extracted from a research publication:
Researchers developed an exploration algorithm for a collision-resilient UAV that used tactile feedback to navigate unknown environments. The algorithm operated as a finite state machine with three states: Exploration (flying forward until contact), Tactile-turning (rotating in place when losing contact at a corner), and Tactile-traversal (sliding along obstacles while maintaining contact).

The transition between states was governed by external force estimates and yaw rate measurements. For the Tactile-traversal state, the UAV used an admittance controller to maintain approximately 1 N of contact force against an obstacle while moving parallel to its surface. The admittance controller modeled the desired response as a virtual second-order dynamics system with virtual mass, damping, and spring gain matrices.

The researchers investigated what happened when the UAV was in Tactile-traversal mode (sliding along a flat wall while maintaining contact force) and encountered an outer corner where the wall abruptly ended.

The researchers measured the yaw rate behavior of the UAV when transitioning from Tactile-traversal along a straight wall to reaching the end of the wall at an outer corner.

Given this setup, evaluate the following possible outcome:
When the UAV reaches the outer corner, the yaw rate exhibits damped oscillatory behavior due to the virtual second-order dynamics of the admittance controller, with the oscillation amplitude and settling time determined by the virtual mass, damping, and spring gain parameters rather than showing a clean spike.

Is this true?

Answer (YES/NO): NO